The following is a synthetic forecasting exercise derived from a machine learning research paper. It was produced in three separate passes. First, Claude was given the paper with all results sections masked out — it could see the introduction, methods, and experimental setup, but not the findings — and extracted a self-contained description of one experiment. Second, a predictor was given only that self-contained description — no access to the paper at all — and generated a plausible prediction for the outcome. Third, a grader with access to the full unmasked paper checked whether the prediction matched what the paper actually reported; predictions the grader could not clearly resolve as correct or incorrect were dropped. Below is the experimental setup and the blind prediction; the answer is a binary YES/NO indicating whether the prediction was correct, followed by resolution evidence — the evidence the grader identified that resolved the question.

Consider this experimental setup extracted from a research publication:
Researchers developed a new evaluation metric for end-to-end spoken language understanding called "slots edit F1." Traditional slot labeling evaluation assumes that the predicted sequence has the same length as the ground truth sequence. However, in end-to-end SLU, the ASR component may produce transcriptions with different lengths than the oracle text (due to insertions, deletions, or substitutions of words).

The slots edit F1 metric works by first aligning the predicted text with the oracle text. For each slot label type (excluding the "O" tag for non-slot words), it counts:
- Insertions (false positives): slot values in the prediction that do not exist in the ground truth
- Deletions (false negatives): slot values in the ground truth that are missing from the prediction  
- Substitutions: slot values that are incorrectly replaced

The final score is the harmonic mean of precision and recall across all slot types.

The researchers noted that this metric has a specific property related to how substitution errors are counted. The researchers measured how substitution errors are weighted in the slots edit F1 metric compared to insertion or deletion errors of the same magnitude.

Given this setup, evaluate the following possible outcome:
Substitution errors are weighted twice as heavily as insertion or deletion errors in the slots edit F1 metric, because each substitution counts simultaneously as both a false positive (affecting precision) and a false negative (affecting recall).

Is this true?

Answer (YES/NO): YES